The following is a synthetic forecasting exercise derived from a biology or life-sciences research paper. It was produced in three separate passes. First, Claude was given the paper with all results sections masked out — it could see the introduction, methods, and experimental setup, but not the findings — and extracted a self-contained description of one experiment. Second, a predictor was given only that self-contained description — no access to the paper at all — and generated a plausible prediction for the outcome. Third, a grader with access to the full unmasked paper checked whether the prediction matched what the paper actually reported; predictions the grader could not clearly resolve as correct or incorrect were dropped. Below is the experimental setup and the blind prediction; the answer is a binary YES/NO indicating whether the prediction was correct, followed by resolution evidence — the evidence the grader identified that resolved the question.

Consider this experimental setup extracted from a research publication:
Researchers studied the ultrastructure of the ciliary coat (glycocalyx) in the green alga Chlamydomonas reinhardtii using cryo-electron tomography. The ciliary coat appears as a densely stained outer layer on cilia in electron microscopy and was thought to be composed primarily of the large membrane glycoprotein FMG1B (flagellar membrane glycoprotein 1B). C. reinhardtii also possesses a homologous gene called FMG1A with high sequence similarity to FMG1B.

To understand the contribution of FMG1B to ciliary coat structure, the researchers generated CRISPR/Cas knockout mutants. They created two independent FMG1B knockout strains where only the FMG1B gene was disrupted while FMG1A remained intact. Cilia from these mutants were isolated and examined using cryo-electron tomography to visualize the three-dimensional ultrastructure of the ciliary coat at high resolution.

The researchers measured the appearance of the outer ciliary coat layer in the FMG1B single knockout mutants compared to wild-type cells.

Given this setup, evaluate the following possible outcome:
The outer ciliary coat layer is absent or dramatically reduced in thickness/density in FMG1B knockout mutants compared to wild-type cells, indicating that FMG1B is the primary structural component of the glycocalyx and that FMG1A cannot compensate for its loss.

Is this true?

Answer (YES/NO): NO